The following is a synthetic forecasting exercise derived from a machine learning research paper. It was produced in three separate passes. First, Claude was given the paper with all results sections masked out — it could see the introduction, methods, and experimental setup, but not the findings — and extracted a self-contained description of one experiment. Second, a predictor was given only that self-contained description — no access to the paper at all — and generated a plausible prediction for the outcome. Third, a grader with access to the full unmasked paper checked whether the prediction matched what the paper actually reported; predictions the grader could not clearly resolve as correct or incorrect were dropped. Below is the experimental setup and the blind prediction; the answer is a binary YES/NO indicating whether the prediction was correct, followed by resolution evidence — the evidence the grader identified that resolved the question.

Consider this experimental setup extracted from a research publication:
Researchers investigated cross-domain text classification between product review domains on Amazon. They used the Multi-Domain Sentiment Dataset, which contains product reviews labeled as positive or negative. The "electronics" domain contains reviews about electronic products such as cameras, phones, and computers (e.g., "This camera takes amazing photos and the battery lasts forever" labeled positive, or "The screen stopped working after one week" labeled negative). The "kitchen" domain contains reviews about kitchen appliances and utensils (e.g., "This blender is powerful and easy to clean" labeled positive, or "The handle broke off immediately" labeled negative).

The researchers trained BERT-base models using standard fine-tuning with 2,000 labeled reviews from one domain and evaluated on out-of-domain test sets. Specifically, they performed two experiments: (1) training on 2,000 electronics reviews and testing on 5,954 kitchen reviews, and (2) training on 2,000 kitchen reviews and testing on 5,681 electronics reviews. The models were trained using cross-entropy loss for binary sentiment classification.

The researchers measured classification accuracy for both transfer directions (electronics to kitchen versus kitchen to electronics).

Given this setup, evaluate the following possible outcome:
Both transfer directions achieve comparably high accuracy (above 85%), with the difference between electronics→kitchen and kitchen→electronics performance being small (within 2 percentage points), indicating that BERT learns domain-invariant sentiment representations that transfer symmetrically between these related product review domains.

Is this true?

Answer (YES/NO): NO